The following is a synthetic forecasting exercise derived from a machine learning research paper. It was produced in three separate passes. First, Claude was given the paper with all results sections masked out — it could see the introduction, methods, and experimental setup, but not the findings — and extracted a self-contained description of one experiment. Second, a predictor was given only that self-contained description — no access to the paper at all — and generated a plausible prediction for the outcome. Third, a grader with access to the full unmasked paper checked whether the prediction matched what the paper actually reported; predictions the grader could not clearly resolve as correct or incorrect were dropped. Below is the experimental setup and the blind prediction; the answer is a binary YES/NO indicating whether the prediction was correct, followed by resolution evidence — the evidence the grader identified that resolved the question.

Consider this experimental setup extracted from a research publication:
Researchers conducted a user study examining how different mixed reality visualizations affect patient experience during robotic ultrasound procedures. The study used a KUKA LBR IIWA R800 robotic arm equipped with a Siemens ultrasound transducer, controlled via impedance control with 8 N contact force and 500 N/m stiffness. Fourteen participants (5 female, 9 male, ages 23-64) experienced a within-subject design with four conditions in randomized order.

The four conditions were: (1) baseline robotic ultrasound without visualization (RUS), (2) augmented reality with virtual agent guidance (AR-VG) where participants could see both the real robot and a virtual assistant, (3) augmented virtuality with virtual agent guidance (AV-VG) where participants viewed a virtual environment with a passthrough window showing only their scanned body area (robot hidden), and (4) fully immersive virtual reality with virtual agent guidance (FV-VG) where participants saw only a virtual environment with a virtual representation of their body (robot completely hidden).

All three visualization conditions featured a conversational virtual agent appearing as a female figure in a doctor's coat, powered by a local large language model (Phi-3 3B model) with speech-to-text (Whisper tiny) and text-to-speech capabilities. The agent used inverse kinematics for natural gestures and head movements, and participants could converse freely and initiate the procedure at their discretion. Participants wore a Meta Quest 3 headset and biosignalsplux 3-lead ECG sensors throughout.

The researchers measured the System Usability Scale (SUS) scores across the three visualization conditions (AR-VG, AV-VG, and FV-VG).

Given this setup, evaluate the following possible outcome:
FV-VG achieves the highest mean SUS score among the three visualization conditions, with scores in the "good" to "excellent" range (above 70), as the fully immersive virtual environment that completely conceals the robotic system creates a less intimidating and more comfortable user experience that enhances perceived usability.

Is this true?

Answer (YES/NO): NO